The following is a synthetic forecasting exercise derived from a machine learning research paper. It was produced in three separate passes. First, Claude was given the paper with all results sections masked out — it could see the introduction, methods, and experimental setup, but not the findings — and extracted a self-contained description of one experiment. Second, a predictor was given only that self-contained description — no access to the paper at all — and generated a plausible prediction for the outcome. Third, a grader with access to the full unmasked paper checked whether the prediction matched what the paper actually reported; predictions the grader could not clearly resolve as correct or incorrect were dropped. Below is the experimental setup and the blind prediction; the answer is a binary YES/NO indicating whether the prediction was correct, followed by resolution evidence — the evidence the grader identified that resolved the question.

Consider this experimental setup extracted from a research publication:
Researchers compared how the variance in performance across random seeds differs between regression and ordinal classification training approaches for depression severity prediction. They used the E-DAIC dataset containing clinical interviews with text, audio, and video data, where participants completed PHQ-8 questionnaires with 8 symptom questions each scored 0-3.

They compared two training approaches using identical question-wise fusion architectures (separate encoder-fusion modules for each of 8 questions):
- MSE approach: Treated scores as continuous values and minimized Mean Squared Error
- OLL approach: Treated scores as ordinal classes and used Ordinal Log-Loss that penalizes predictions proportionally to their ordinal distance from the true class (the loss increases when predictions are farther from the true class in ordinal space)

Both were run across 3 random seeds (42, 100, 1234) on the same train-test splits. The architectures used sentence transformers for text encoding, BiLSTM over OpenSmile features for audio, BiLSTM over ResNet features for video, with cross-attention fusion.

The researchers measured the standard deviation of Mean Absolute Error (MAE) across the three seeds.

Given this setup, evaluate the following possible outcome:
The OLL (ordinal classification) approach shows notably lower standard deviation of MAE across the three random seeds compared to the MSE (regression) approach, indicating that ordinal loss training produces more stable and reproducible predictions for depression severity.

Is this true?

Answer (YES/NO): YES